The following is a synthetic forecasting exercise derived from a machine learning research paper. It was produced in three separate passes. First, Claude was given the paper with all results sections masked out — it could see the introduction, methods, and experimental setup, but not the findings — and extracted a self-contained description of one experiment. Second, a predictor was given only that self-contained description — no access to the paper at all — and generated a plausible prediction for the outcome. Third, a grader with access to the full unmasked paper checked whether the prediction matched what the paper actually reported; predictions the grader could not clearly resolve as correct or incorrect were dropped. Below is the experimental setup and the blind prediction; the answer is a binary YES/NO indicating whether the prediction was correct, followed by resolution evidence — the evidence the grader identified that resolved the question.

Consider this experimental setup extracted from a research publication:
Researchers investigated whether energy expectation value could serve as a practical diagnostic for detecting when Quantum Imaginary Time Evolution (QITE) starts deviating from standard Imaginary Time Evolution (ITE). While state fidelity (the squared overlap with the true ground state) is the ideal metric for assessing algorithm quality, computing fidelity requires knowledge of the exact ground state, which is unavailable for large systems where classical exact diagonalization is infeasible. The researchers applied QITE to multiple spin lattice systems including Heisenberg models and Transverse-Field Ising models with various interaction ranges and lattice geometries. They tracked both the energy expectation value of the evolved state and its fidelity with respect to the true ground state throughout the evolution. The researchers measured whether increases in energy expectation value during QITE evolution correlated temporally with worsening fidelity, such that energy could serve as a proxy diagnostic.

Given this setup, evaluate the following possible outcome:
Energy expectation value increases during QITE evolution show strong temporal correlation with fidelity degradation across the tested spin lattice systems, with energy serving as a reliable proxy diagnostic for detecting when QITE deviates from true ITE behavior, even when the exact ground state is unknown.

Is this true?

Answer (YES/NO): NO